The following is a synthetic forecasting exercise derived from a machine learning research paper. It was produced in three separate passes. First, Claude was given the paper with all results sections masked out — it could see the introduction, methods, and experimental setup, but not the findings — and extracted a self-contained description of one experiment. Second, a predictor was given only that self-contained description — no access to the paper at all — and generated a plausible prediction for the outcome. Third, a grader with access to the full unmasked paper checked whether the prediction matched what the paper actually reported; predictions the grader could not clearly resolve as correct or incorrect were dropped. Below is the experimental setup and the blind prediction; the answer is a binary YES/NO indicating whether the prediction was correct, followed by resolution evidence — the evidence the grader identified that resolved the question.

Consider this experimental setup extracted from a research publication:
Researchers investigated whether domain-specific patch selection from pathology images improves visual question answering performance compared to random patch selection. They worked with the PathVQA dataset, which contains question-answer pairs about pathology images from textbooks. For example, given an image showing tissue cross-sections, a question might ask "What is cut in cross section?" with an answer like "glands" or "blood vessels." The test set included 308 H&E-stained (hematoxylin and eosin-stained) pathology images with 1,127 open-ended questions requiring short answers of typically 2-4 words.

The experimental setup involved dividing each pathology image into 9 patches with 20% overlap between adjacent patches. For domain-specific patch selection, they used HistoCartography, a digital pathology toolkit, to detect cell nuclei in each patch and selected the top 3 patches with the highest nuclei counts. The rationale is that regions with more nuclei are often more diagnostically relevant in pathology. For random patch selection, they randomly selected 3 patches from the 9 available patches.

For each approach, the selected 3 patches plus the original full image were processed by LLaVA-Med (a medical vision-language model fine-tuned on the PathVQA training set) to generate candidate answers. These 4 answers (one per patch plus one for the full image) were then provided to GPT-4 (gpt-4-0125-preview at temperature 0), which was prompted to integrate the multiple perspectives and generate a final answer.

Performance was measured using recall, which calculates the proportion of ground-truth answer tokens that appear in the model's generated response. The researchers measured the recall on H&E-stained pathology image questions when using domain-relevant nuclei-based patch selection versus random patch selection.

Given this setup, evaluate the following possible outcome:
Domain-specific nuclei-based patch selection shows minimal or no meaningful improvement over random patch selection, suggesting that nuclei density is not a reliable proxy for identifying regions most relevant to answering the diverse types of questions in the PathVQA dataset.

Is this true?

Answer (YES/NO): NO